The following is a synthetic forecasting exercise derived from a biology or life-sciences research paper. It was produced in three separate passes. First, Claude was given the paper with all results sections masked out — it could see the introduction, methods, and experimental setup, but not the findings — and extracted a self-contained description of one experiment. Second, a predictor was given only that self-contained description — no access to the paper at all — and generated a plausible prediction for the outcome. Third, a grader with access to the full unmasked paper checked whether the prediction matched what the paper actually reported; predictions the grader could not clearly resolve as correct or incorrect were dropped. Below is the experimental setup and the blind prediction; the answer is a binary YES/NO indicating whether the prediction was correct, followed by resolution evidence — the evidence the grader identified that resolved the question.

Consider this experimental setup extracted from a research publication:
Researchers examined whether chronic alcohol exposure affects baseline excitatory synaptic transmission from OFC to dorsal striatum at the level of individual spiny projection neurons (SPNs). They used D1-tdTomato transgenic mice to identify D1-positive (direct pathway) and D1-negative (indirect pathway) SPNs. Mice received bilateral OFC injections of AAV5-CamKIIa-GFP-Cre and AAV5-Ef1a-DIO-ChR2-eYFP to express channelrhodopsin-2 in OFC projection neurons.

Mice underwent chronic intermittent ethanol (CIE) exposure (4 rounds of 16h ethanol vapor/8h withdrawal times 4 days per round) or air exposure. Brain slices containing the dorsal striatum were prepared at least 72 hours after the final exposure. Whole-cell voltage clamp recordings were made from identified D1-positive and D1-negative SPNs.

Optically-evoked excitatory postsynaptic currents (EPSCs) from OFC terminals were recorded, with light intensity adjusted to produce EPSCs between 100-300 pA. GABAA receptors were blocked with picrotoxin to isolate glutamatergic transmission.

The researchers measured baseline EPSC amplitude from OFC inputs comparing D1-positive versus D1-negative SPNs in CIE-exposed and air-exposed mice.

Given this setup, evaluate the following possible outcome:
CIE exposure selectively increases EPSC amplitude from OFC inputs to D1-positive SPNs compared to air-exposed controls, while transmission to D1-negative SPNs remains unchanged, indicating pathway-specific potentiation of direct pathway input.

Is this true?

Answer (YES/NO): NO